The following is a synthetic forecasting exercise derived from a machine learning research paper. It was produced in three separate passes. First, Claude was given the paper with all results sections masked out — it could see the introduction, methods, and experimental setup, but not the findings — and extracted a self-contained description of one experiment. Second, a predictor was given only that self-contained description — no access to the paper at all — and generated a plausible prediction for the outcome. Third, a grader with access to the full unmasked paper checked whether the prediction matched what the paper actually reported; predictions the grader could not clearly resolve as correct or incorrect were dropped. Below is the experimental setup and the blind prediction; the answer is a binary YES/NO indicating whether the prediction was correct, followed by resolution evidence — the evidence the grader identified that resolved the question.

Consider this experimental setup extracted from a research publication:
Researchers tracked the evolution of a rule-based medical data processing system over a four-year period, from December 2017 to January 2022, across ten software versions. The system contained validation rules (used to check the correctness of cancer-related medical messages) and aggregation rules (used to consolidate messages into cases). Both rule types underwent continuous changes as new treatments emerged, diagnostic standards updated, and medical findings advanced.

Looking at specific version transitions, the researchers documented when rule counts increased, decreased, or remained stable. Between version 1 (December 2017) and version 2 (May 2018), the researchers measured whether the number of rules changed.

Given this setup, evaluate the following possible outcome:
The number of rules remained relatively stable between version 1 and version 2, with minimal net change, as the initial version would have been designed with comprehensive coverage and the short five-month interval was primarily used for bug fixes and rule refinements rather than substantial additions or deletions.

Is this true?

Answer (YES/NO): NO